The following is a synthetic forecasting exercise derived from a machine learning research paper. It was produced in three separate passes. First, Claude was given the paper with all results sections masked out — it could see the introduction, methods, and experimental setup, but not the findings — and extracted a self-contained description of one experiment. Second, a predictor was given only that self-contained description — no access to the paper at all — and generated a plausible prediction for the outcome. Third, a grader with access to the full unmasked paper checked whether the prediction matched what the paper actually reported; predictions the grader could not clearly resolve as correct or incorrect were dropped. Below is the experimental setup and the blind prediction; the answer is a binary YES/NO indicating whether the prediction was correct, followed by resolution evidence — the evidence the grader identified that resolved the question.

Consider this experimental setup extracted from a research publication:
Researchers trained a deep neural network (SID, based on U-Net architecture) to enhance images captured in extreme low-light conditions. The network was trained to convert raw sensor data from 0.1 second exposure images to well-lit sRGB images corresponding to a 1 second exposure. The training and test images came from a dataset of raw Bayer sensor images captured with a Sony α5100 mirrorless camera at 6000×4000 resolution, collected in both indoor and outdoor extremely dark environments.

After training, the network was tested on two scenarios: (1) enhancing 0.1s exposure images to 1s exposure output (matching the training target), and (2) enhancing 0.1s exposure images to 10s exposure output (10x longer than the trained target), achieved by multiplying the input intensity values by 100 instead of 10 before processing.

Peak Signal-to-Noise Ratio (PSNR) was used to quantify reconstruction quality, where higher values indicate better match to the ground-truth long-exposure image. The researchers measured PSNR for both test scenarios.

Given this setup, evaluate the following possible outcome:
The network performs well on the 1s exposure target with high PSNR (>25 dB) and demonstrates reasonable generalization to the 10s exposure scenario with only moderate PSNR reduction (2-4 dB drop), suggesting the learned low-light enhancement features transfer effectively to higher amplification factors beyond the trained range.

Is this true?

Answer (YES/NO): NO